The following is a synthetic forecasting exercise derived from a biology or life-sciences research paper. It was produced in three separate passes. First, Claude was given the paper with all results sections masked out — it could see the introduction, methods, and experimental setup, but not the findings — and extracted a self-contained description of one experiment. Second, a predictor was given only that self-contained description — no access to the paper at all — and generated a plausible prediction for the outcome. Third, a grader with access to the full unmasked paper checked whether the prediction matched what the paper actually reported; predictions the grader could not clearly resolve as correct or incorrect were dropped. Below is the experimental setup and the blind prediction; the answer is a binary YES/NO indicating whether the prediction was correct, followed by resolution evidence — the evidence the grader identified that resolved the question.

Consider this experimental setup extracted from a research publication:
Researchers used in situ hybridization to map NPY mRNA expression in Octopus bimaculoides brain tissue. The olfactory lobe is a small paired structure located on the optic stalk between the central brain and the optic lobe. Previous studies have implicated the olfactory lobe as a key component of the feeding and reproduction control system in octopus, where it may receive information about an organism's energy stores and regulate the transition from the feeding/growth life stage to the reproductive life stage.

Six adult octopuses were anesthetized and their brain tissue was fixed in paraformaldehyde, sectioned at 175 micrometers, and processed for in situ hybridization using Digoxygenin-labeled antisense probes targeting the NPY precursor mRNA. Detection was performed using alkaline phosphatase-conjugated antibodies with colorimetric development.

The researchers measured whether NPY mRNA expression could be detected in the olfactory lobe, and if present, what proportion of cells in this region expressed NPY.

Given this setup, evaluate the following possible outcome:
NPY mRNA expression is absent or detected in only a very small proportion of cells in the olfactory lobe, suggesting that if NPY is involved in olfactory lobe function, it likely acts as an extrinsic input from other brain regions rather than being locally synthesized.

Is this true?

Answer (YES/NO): YES